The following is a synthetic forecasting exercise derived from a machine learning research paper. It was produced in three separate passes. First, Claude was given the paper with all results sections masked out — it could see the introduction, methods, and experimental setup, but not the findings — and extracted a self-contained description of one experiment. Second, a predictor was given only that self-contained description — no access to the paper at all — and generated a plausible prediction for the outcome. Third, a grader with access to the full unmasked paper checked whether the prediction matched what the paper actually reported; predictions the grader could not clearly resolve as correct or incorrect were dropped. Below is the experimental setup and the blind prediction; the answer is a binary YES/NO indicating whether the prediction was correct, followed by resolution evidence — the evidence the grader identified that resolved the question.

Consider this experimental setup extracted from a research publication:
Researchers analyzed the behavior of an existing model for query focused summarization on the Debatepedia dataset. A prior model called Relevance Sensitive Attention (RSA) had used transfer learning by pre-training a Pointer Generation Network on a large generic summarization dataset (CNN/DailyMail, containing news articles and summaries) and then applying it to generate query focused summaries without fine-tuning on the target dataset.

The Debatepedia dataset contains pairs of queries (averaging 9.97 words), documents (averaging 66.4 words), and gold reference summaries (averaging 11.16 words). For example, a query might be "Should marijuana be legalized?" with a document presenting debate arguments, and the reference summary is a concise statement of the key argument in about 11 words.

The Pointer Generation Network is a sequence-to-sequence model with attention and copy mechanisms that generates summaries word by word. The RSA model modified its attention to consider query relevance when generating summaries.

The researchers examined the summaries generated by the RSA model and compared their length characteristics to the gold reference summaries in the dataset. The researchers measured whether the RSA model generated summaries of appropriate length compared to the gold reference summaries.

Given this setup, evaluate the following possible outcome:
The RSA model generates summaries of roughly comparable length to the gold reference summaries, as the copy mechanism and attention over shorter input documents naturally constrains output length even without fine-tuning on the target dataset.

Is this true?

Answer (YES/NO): NO